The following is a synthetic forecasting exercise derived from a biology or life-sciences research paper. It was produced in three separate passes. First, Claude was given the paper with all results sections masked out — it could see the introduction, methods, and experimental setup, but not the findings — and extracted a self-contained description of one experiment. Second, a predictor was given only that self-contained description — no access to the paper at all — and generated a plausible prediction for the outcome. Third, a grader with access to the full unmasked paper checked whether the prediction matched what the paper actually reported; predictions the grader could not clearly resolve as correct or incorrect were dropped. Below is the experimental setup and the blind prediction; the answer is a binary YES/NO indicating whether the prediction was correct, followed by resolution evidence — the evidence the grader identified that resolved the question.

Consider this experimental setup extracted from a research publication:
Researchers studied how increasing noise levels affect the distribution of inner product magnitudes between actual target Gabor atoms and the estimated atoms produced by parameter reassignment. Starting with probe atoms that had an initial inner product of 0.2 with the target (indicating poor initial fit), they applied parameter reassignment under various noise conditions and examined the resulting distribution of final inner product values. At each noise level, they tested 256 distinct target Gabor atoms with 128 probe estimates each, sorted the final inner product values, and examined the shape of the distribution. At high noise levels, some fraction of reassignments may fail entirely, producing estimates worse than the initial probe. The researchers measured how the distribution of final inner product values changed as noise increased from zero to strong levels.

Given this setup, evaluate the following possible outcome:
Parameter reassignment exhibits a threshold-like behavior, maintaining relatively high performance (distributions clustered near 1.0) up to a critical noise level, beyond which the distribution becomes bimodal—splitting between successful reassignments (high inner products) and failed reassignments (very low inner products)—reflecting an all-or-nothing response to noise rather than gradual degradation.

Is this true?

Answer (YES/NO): NO